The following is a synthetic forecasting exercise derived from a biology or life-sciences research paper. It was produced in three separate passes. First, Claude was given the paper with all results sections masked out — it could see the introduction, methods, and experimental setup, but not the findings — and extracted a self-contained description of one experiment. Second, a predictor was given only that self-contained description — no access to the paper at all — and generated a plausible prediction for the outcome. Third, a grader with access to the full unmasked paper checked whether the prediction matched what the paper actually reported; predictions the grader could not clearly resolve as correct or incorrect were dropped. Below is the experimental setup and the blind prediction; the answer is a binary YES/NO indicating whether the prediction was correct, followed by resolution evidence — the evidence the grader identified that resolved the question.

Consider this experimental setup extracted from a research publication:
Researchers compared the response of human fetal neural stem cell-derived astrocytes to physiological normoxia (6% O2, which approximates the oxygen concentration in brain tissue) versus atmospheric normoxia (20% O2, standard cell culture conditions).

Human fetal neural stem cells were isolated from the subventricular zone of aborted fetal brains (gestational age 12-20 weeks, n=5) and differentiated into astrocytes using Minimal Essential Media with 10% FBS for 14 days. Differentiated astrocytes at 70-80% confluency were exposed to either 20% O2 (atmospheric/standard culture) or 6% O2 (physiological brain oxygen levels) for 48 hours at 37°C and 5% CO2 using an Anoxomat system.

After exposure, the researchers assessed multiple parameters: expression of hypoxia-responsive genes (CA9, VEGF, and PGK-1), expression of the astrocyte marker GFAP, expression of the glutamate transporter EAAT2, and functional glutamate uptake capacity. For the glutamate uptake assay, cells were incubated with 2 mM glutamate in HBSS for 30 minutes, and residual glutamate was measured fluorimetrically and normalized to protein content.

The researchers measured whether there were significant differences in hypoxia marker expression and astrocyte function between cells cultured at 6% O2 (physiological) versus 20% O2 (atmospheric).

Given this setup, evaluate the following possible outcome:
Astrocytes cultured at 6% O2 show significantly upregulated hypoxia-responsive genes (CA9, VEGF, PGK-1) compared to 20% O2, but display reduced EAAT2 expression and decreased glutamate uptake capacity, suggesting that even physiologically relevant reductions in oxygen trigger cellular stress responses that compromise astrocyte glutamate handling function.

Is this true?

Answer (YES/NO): NO